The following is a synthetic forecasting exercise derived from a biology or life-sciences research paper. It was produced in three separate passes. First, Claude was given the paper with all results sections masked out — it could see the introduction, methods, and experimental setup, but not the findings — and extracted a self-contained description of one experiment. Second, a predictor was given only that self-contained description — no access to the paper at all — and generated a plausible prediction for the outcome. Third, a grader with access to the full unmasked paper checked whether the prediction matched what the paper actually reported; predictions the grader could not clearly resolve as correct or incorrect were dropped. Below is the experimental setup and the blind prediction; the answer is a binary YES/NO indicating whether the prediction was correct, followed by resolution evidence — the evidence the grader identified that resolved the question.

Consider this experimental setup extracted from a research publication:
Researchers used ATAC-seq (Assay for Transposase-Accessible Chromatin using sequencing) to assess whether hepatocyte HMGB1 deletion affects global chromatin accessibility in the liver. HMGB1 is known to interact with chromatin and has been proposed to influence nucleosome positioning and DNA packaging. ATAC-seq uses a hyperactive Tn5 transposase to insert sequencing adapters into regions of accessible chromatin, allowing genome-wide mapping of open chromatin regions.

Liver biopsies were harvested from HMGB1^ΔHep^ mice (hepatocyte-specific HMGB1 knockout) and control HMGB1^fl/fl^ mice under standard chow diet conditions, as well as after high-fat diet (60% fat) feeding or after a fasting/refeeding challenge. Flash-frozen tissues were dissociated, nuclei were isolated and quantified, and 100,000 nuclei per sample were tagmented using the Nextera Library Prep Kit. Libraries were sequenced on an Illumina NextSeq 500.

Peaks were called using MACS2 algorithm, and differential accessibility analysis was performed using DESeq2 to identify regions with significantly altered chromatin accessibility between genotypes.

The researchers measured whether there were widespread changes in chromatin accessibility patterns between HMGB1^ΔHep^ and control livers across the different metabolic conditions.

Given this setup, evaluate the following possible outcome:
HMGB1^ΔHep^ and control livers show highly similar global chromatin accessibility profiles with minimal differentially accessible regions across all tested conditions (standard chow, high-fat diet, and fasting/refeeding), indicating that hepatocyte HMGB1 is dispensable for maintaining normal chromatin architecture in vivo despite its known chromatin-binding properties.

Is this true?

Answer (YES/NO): YES